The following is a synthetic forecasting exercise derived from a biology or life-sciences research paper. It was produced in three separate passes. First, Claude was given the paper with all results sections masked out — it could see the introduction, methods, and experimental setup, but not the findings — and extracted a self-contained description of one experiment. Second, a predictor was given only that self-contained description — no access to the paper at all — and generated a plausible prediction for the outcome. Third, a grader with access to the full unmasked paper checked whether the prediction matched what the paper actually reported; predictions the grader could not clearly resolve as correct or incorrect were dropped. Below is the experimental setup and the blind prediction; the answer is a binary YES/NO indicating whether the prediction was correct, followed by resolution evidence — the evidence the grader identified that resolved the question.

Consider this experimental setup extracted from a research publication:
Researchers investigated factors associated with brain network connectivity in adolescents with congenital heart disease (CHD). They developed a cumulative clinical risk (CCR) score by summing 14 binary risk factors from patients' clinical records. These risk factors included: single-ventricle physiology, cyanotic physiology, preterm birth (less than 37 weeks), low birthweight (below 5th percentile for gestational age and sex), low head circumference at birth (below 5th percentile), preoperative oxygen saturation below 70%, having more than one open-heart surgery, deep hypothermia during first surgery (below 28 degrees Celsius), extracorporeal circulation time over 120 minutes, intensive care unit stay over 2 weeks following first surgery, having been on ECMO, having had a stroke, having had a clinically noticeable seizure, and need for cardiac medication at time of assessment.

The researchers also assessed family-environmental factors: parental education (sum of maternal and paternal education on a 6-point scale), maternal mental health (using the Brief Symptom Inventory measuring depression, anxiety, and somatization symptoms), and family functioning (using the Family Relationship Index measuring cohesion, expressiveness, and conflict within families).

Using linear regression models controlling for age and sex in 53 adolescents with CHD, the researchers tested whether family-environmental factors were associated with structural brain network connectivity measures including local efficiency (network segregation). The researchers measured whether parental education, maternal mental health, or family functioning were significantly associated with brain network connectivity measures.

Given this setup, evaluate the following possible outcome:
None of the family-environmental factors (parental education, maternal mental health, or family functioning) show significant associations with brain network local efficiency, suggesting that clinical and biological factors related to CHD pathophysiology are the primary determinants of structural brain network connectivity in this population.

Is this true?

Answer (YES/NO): YES